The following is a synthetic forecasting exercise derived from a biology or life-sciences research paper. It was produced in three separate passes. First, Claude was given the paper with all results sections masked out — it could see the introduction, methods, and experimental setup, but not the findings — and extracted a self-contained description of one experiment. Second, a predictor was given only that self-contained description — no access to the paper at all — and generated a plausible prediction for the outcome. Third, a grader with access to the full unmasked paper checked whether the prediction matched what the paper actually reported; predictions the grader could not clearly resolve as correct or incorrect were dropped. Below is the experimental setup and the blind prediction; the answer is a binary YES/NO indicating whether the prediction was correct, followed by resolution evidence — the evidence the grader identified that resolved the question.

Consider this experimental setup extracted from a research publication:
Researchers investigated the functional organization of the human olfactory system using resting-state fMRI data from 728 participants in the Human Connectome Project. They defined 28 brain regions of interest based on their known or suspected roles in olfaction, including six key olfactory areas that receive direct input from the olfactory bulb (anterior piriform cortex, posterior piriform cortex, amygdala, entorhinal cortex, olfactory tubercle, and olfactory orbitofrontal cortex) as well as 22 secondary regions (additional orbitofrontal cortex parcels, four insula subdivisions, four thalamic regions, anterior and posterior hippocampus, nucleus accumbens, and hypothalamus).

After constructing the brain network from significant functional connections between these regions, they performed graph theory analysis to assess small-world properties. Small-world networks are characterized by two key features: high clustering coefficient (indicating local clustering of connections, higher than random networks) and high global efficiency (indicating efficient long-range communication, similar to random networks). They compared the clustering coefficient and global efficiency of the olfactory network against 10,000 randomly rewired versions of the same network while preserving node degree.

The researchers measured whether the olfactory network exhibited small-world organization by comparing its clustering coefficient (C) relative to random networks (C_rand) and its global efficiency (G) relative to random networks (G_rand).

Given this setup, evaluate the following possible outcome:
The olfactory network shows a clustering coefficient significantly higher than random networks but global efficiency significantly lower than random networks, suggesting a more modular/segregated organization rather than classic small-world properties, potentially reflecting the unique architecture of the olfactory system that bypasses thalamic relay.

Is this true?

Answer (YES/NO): NO